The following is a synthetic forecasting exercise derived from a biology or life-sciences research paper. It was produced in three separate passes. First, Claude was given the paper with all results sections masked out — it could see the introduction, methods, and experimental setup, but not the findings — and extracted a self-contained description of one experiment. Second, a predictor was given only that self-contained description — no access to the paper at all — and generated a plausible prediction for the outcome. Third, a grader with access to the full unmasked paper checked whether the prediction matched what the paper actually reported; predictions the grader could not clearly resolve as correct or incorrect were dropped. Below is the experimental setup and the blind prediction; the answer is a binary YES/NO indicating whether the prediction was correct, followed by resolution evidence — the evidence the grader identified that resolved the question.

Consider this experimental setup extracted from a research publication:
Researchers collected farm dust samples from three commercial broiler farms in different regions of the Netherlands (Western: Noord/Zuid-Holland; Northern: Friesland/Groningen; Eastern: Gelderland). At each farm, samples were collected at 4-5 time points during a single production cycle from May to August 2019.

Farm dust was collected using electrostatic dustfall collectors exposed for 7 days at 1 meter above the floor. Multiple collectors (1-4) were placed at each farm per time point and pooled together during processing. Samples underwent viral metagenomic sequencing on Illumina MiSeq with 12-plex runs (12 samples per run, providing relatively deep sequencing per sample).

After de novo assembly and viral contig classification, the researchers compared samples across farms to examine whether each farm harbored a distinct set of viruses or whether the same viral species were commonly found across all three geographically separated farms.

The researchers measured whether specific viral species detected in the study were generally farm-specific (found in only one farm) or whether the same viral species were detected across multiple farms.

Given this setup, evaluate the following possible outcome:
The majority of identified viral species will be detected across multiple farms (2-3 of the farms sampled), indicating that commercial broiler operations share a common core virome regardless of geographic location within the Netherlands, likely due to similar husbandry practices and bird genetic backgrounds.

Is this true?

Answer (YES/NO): YES